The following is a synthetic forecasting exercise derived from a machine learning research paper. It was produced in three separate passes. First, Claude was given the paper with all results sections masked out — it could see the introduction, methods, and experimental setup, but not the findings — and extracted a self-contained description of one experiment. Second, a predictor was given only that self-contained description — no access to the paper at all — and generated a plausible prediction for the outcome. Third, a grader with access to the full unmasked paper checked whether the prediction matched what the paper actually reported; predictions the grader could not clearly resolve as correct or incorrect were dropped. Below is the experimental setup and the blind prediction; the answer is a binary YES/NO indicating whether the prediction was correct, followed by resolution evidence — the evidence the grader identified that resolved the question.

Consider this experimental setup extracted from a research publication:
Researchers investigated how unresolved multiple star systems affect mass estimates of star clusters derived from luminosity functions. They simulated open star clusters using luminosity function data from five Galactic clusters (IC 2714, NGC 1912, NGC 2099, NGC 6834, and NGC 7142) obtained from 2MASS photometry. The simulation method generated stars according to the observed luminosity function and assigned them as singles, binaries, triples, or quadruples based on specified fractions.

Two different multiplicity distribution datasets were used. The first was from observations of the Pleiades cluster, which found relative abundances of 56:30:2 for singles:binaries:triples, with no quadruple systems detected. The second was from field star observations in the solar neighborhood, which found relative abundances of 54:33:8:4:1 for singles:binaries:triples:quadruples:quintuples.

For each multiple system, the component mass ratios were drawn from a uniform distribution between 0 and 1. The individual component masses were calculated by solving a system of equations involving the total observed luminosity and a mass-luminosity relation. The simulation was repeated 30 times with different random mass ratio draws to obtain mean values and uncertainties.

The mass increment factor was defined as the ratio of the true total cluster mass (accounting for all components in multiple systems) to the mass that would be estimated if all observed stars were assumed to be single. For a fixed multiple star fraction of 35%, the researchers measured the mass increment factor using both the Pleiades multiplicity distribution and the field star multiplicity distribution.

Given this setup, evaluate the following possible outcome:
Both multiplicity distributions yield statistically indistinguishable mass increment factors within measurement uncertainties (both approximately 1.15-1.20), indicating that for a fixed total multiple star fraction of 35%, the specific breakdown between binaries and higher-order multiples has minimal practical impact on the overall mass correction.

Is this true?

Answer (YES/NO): NO